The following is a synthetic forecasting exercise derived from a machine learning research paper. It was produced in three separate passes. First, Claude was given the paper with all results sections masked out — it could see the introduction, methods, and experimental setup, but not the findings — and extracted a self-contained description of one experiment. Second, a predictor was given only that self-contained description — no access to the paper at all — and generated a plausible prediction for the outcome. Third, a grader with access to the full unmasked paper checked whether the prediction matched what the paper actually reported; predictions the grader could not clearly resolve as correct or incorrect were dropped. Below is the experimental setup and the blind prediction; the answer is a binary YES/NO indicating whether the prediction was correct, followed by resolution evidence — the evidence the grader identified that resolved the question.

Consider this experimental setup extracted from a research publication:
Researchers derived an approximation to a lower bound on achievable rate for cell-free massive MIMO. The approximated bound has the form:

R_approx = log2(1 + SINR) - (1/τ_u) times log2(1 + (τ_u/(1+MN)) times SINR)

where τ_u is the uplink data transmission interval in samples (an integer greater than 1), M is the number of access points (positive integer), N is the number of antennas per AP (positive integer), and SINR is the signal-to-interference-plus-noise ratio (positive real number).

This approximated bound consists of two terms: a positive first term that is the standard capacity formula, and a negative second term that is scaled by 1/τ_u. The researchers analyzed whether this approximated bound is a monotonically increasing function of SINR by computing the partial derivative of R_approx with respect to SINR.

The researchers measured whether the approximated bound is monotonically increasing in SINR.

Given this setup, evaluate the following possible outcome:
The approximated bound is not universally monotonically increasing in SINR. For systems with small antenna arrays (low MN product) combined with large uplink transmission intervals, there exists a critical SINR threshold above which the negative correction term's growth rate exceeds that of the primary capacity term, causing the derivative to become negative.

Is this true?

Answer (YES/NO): NO